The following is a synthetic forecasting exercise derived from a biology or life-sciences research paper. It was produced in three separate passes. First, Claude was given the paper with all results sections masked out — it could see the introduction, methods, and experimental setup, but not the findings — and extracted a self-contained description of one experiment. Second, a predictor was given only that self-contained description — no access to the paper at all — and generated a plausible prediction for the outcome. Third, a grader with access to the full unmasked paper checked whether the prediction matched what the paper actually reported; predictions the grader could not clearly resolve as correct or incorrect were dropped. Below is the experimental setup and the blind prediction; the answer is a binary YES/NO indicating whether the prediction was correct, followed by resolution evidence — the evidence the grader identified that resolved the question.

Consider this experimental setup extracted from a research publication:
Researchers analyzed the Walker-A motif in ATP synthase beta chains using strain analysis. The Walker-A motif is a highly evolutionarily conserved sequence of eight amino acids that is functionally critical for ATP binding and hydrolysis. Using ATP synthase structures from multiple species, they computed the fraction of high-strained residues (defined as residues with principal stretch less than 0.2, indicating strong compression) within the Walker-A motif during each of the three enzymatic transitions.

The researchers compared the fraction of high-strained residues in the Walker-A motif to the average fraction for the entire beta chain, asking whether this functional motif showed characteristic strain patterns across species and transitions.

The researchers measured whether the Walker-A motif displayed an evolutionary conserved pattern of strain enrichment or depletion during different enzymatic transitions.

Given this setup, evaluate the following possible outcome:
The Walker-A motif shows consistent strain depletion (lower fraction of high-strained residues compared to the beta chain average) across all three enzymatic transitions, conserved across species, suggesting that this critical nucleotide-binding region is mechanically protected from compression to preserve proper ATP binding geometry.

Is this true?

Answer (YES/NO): NO